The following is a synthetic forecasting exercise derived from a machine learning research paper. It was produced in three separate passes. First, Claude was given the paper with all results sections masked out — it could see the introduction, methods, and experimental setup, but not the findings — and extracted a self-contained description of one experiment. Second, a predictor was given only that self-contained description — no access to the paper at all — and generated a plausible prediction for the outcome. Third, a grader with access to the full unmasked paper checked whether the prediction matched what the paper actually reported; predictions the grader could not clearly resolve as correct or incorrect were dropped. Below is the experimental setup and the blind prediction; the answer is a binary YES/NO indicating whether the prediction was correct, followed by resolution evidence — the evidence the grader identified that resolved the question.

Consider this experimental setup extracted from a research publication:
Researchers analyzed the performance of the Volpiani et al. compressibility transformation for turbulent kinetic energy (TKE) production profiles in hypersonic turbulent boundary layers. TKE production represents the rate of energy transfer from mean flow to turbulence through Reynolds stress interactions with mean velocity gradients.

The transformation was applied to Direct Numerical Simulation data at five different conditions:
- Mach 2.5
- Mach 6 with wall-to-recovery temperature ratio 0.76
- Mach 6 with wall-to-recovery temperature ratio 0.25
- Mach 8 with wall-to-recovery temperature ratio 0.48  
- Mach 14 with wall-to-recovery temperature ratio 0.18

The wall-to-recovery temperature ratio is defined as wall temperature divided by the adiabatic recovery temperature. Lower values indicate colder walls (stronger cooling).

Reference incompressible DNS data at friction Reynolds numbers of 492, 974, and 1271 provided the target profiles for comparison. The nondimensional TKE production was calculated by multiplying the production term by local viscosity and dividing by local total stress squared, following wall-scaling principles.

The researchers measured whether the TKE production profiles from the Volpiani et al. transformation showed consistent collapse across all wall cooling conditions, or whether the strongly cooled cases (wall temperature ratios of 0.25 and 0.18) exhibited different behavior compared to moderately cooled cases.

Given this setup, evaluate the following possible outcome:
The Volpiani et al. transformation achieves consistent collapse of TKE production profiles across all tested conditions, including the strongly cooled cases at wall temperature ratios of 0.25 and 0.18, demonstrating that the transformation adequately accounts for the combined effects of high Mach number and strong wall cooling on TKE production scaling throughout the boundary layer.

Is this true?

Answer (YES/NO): NO